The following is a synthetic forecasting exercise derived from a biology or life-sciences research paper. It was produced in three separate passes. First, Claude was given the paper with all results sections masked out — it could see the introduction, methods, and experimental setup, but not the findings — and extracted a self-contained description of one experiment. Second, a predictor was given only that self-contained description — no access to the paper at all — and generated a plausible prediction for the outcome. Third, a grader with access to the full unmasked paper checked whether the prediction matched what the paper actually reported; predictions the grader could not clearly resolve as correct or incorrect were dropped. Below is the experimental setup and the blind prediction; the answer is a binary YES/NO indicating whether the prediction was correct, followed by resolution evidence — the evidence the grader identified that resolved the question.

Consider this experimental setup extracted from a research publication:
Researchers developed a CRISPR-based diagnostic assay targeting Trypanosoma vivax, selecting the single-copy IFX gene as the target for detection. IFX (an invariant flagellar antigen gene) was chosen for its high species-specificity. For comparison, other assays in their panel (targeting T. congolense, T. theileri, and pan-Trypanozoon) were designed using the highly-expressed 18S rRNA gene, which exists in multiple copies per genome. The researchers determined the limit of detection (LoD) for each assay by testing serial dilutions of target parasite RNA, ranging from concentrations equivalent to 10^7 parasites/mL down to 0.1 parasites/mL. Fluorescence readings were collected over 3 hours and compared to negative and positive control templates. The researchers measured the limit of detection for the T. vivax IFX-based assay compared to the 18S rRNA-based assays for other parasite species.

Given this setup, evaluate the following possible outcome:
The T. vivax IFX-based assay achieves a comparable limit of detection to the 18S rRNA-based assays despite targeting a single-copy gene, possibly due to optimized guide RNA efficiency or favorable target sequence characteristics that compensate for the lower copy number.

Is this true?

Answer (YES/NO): NO